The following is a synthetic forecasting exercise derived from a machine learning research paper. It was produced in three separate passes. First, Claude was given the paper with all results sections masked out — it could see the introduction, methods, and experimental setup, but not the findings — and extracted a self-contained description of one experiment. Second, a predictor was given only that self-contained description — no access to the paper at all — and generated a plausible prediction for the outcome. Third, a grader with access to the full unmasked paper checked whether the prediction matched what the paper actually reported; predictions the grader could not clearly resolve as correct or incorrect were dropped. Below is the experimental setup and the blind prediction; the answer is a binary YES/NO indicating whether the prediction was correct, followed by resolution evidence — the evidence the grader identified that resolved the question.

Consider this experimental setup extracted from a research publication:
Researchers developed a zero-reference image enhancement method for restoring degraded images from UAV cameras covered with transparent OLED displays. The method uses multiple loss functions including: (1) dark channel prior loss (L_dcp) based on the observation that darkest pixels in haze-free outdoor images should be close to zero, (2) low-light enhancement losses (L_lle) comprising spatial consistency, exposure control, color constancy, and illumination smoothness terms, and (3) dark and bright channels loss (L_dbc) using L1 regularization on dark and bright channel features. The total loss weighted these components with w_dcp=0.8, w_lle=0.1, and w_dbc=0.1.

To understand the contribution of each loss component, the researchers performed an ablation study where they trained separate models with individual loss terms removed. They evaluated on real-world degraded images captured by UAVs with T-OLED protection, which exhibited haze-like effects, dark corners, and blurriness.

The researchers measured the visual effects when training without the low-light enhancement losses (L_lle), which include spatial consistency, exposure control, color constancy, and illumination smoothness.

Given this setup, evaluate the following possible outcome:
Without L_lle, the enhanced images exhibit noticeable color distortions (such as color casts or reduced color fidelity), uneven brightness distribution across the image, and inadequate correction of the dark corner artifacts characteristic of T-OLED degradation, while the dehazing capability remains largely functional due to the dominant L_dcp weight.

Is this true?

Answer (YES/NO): NO